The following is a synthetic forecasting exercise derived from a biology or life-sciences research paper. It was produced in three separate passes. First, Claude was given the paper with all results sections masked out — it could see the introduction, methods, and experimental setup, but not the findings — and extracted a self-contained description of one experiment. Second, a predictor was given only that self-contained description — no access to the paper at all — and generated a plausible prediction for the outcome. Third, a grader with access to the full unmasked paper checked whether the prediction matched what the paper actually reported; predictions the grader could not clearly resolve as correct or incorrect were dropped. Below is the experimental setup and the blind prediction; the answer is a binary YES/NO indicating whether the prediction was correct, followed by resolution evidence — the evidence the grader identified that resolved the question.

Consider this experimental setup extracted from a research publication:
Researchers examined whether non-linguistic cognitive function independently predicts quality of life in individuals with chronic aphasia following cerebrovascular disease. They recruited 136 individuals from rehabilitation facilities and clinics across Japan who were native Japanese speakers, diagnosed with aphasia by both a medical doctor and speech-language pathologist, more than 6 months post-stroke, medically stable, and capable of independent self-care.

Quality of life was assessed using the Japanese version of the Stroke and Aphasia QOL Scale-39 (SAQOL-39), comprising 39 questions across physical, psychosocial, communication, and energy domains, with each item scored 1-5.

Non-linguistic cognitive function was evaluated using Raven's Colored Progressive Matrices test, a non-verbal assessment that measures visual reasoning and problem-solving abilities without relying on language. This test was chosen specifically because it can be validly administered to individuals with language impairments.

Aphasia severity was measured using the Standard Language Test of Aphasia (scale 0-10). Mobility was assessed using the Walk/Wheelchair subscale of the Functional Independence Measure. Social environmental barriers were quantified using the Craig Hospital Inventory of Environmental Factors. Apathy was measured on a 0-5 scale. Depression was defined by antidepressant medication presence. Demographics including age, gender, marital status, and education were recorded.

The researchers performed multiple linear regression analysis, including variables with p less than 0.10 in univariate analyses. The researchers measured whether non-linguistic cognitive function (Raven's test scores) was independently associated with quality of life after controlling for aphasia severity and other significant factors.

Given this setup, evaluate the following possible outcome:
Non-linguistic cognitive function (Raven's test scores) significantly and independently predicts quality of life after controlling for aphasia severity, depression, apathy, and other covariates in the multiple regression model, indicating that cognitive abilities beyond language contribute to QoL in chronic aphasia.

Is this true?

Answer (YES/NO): NO